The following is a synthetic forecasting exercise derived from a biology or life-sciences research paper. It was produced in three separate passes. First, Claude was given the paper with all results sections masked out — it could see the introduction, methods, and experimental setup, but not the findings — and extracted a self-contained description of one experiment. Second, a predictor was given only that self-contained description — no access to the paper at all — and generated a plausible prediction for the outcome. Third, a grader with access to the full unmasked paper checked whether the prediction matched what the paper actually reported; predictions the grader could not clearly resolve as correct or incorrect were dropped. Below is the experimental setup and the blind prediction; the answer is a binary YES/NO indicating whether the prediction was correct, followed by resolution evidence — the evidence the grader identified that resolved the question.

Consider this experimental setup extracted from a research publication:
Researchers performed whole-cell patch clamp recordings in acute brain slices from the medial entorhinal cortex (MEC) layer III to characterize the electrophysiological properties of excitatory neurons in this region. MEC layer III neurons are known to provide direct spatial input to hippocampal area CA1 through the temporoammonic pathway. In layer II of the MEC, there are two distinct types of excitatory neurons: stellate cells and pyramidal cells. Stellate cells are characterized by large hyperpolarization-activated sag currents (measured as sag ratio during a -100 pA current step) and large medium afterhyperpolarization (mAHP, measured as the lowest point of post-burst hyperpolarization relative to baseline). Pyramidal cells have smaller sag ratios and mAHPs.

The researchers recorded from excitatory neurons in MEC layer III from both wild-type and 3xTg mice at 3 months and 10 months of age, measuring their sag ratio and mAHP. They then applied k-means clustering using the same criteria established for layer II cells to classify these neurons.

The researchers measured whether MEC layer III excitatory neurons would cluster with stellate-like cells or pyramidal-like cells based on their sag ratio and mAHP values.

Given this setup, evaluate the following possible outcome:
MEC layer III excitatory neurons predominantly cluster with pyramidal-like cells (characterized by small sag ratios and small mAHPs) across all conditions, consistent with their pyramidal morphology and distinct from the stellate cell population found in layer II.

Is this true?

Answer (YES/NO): YES